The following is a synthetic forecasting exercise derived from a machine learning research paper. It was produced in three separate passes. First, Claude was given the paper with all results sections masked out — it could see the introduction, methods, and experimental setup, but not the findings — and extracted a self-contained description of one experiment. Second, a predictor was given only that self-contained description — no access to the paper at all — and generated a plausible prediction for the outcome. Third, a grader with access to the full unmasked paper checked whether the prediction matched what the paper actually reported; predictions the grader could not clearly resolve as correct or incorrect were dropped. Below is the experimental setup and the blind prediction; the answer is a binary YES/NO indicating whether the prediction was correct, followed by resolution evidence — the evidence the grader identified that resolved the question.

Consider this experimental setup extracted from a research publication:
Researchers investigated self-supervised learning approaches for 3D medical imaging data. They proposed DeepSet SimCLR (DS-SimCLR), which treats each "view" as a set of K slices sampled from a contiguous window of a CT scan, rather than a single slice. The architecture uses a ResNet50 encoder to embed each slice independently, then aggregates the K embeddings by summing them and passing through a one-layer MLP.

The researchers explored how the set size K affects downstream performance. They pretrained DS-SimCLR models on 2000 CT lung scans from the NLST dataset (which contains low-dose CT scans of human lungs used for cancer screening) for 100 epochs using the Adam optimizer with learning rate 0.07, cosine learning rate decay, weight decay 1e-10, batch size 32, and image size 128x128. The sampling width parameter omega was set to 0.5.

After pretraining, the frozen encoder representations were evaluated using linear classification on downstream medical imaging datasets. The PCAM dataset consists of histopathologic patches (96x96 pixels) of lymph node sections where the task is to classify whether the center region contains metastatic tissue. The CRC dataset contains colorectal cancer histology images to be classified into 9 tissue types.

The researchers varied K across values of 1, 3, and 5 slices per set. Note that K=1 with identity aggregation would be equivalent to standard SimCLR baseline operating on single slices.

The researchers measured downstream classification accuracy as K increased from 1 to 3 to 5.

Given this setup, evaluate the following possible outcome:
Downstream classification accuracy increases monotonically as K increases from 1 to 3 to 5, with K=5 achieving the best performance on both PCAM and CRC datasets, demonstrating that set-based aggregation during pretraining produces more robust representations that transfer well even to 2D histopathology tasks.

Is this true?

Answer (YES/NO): NO